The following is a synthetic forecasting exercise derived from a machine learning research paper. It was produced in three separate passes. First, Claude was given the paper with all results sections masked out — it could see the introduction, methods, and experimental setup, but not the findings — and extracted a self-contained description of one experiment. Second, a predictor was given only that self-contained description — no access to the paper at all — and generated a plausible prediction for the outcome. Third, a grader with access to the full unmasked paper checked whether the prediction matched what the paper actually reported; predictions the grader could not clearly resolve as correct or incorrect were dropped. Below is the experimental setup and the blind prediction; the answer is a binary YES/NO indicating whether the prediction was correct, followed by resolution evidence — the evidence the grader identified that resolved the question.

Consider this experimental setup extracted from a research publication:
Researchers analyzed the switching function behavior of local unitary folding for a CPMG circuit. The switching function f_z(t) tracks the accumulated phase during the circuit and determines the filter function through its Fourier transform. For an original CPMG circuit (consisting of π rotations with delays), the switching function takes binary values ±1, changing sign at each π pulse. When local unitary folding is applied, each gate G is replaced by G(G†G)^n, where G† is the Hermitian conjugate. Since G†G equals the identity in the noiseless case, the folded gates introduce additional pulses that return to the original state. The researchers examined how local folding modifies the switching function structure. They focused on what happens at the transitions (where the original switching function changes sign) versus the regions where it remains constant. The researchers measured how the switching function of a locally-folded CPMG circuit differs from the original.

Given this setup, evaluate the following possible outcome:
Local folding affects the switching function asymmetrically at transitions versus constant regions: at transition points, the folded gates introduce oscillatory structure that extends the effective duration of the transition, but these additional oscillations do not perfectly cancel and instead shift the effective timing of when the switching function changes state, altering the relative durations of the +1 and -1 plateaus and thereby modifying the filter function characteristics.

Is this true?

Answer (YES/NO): NO